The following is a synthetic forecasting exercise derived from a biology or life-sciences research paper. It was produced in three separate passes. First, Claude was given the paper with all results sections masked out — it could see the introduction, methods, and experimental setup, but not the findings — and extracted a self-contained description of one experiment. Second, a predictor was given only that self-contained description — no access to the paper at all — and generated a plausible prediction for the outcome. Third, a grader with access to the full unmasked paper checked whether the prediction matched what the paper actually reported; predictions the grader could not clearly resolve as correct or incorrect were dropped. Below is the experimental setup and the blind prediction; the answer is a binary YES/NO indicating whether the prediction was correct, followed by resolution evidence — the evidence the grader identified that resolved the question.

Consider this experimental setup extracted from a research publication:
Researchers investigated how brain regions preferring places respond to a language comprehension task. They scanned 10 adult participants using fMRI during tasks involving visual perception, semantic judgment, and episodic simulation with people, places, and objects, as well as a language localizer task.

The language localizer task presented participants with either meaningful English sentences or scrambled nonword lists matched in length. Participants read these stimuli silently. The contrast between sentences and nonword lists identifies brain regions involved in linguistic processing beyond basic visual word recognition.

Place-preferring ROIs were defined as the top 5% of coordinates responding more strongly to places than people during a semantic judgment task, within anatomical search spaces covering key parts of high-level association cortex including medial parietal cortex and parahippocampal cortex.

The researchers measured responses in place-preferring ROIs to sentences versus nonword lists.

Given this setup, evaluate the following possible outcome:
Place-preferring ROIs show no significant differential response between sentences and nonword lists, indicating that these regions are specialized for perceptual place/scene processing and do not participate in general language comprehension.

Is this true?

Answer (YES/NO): YES